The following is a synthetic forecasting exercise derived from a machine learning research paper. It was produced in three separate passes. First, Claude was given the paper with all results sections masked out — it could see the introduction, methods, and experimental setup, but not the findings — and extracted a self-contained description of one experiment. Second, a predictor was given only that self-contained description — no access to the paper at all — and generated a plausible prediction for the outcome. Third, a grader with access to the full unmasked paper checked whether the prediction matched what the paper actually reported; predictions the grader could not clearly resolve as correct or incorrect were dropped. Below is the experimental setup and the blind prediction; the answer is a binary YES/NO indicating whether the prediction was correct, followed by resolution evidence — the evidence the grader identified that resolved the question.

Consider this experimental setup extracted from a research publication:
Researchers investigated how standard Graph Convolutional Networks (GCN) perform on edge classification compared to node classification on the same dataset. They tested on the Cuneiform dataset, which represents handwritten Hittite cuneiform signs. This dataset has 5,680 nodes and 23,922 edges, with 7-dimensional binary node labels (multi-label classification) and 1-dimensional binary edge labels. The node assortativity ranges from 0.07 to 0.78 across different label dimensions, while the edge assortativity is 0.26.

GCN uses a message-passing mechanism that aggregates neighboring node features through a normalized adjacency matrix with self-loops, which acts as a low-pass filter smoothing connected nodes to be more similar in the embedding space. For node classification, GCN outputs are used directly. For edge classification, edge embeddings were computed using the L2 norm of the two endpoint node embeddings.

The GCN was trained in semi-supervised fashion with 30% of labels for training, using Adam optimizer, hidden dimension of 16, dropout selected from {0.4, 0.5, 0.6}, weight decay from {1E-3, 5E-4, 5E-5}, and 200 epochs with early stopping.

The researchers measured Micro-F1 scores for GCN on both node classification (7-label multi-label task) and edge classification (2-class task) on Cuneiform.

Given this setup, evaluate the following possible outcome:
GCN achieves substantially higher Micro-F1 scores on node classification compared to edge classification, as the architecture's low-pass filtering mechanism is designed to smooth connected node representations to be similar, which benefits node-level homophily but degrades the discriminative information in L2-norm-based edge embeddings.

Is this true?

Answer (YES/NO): NO